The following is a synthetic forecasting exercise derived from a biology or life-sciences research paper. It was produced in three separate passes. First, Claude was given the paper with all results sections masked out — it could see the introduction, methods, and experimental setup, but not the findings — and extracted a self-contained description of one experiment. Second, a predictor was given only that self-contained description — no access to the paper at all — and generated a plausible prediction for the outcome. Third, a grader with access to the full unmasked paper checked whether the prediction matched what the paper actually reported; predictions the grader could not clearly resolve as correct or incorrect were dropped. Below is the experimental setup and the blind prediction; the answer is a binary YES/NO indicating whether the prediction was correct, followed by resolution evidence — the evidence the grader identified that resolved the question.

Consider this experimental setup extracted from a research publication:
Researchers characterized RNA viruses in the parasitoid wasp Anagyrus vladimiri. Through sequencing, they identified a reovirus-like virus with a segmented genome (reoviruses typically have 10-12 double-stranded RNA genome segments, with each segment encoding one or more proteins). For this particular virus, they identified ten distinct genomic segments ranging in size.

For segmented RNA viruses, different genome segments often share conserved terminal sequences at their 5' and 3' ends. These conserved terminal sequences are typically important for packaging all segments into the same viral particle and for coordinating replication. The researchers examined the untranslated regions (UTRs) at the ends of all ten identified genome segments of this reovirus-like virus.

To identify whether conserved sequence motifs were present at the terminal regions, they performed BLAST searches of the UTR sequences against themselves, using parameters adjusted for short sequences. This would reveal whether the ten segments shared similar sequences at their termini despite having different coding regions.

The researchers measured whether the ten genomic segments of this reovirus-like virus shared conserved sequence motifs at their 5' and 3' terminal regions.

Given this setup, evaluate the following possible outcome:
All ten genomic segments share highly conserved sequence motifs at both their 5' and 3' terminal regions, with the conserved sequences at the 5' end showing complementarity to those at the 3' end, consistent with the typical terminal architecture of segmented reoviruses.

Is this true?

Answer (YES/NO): NO